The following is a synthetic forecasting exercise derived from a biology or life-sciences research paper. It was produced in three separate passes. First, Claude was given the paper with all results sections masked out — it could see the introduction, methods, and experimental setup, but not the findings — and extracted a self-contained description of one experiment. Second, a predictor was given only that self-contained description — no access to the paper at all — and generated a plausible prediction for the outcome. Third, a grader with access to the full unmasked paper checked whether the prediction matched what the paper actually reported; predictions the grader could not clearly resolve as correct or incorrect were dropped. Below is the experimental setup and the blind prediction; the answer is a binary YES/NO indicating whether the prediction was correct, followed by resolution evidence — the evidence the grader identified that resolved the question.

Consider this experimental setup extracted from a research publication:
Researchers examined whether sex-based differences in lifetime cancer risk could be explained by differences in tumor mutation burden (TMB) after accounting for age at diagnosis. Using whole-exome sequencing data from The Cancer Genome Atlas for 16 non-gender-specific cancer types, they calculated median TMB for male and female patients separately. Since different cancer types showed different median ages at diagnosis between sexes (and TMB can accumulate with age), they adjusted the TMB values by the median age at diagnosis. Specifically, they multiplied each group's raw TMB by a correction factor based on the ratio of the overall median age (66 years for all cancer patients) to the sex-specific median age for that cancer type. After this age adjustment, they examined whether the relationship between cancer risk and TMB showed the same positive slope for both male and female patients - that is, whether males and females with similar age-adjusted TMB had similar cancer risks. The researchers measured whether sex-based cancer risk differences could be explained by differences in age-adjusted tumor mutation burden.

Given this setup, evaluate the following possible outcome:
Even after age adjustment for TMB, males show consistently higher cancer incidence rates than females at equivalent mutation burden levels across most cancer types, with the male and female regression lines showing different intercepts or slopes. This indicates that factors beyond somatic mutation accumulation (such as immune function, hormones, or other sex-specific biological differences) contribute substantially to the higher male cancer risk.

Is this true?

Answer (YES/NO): NO